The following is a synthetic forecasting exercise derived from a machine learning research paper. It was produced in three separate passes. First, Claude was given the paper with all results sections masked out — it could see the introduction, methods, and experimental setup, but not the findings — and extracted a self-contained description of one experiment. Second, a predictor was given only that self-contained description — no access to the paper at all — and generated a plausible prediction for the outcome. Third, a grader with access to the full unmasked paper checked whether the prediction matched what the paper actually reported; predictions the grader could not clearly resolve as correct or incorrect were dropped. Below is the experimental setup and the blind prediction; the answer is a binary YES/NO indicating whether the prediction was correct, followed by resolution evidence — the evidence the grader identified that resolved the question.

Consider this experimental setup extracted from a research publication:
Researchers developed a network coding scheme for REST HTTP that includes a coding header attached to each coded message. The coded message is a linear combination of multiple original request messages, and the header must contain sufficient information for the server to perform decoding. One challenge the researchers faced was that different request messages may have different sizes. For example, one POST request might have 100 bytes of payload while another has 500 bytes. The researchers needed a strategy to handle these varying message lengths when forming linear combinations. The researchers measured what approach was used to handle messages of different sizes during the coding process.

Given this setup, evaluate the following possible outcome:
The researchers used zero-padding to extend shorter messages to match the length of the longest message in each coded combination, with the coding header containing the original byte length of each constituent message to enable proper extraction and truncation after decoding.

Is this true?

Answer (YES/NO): YES